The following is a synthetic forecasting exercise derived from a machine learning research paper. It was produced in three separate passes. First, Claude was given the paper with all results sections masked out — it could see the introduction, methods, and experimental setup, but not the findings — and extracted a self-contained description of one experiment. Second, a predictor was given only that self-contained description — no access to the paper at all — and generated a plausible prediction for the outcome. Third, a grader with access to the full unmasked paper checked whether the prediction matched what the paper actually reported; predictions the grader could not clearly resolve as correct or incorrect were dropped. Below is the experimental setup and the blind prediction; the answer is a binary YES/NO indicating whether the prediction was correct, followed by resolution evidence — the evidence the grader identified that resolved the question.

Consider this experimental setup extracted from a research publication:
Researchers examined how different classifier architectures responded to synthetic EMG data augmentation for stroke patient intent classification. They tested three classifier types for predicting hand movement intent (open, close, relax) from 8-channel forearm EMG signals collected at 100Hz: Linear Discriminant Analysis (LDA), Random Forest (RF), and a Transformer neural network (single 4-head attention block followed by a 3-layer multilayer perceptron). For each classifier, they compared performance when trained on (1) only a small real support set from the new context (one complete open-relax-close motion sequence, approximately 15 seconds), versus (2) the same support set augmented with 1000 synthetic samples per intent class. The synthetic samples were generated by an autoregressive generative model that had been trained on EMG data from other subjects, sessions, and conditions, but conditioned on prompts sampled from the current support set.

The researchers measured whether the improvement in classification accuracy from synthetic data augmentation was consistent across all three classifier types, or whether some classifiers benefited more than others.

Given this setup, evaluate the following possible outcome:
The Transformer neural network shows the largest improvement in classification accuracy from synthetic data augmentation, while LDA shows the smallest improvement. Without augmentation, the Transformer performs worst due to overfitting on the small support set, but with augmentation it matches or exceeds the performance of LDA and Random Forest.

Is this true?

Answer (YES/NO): NO